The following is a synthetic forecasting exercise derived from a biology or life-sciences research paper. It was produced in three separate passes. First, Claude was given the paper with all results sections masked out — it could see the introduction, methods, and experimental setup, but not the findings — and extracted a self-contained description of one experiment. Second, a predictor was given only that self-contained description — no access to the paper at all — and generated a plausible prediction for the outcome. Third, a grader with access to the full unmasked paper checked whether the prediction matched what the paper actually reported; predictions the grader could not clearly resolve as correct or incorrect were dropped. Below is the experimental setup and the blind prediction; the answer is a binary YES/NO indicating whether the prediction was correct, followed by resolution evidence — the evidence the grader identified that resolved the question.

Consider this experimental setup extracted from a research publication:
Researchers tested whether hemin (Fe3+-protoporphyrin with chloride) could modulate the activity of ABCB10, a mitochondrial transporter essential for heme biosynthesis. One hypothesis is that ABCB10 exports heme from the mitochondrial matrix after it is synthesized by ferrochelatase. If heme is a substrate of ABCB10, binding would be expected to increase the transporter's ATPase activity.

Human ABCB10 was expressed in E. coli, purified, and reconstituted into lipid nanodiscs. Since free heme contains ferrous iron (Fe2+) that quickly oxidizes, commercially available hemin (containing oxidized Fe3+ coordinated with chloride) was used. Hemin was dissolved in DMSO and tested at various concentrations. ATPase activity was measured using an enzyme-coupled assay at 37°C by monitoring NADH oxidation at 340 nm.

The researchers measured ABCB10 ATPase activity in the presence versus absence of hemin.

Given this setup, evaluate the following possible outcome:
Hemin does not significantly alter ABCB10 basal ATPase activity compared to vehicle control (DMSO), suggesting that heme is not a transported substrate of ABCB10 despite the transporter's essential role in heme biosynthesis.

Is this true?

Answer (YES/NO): YES